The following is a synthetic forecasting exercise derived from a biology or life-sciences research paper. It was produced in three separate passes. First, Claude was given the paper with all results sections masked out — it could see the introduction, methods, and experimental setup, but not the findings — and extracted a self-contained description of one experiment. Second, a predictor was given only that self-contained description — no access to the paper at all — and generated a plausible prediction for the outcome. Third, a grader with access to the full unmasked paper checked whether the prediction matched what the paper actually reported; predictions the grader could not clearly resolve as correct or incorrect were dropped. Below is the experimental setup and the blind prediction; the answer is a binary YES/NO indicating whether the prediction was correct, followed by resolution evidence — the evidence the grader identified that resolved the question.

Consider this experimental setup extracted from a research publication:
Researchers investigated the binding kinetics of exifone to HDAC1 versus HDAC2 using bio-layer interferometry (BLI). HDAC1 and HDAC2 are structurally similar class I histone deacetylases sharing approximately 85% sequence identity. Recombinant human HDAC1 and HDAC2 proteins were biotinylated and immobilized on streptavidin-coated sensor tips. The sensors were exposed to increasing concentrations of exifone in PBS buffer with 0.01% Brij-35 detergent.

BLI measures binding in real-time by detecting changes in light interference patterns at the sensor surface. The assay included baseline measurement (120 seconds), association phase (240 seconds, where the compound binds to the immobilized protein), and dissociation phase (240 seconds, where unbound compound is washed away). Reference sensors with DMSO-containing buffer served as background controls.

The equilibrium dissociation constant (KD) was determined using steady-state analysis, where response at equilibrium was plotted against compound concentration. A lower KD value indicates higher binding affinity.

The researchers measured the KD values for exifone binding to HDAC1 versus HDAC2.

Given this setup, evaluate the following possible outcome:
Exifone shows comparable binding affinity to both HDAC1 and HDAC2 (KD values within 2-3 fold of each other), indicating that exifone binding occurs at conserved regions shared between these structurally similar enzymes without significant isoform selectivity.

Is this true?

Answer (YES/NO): YES